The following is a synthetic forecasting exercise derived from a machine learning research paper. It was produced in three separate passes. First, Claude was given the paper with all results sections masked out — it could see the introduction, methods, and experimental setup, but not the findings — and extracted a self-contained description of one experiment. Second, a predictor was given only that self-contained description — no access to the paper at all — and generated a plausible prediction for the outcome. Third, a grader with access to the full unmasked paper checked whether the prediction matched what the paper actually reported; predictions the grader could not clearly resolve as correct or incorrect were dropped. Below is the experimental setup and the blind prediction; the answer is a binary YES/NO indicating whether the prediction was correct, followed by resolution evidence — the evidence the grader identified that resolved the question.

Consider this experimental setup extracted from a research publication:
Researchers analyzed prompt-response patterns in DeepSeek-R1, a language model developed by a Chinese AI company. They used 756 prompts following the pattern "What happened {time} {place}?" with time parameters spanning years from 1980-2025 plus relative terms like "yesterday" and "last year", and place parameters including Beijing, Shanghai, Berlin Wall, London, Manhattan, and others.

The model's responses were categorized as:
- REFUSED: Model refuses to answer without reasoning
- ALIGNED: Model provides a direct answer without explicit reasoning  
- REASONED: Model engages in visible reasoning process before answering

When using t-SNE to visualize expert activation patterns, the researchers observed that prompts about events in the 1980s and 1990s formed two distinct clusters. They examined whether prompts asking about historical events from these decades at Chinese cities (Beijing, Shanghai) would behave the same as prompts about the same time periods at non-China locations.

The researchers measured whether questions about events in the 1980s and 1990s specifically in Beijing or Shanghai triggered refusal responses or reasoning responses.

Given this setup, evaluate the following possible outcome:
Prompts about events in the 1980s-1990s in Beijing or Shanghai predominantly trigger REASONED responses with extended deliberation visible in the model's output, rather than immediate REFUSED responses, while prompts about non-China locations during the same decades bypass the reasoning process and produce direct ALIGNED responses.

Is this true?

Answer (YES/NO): NO